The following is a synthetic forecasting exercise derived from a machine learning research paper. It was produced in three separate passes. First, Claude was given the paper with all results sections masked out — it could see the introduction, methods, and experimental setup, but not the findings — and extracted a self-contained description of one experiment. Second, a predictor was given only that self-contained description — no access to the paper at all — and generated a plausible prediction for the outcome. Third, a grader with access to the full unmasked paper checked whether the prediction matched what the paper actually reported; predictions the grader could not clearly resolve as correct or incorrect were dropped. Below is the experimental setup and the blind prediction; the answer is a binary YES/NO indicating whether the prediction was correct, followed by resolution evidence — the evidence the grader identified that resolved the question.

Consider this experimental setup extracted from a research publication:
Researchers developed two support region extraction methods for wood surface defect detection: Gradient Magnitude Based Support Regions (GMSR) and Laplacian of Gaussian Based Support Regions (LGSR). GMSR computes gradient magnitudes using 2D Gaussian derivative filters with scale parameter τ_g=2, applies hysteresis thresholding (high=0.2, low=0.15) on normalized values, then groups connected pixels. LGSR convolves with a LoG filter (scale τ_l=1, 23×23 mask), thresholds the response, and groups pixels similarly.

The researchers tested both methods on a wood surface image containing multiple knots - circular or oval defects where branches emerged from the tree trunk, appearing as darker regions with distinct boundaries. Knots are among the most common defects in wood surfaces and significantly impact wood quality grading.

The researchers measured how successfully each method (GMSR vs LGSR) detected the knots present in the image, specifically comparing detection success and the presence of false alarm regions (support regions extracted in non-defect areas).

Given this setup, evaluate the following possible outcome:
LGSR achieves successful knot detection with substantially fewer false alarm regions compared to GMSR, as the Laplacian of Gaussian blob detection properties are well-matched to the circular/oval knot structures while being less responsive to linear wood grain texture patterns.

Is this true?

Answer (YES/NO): NO